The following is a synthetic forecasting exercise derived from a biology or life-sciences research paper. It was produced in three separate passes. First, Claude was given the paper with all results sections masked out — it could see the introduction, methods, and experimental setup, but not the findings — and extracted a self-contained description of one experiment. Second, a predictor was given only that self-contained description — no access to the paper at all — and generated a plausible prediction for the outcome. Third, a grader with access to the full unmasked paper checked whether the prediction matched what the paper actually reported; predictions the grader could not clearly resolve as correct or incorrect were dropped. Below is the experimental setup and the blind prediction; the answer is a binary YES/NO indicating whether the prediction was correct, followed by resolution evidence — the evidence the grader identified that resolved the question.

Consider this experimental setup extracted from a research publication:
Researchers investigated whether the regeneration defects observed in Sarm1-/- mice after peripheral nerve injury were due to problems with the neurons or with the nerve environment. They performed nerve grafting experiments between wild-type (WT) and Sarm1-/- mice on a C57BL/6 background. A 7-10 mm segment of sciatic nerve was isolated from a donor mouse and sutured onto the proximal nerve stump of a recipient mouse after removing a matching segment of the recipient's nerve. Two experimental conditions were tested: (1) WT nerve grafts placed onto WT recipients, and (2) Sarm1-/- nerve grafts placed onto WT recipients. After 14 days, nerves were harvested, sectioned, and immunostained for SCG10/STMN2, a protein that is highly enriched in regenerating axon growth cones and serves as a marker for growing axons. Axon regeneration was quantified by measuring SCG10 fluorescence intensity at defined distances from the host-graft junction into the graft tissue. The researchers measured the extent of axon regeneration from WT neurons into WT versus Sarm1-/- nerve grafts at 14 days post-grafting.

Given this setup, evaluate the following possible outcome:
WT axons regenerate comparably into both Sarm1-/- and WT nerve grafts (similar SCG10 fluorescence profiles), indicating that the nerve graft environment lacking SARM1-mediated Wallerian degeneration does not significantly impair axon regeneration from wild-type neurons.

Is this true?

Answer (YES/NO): NO